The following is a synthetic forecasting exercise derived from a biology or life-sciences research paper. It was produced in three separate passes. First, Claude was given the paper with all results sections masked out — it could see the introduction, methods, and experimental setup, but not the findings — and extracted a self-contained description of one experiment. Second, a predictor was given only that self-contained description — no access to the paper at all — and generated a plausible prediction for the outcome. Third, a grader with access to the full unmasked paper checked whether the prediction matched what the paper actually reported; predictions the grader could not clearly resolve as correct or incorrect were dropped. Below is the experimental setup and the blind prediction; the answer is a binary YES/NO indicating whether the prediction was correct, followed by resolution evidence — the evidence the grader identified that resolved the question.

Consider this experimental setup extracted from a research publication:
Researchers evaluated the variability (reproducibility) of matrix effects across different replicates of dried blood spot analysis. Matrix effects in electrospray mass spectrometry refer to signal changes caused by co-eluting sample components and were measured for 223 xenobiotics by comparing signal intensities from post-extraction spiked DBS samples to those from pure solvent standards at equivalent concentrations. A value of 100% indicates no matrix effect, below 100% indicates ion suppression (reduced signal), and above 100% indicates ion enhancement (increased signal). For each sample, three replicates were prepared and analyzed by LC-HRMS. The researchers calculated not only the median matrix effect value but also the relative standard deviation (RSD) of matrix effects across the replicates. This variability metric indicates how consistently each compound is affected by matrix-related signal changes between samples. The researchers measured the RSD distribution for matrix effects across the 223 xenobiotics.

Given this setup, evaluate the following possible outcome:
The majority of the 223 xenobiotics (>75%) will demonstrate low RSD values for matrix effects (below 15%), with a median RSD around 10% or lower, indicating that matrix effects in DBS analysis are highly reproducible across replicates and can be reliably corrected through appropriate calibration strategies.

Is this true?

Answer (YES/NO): NO